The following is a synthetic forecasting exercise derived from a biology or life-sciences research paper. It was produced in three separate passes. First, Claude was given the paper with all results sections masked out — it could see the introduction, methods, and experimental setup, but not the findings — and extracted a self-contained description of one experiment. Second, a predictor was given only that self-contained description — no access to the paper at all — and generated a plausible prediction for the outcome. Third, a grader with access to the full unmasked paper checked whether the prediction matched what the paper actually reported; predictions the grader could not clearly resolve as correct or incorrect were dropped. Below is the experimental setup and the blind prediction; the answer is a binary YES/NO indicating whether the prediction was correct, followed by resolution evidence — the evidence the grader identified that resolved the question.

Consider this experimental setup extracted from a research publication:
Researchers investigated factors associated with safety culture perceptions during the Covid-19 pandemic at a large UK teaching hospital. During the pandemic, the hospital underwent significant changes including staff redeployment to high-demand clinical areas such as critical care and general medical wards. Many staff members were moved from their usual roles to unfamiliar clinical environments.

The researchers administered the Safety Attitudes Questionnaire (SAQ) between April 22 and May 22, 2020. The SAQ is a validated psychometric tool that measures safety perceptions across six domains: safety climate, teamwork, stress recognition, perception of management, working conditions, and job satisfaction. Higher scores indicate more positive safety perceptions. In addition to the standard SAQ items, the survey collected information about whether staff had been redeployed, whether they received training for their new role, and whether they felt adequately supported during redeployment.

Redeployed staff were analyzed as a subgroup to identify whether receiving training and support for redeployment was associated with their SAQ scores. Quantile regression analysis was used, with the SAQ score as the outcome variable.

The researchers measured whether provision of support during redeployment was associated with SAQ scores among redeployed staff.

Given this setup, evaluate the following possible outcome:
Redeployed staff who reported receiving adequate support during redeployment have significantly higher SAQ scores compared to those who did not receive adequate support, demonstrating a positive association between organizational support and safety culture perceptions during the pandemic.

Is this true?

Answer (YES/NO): YES